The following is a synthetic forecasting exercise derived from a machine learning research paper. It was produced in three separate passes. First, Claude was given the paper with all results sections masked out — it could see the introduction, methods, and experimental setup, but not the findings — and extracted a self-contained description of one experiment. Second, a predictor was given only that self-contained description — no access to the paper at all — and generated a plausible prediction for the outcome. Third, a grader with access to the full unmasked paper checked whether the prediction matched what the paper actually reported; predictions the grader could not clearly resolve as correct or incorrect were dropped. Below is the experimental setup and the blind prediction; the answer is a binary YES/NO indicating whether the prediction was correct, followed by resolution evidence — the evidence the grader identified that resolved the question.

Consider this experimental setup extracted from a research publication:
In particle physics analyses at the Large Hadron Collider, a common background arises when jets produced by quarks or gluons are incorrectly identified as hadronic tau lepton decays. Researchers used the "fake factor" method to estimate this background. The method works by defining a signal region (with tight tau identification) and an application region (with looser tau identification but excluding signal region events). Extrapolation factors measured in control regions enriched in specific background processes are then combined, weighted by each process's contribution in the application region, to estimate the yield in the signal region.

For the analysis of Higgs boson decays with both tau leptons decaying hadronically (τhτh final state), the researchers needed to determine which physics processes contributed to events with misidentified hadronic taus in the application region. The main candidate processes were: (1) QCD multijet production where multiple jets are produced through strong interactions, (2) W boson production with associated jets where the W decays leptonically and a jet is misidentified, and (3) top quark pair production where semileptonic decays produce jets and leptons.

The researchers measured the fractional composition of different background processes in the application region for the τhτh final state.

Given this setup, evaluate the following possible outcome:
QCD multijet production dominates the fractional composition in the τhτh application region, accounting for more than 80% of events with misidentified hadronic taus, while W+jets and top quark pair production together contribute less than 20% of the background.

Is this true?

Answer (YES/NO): YES